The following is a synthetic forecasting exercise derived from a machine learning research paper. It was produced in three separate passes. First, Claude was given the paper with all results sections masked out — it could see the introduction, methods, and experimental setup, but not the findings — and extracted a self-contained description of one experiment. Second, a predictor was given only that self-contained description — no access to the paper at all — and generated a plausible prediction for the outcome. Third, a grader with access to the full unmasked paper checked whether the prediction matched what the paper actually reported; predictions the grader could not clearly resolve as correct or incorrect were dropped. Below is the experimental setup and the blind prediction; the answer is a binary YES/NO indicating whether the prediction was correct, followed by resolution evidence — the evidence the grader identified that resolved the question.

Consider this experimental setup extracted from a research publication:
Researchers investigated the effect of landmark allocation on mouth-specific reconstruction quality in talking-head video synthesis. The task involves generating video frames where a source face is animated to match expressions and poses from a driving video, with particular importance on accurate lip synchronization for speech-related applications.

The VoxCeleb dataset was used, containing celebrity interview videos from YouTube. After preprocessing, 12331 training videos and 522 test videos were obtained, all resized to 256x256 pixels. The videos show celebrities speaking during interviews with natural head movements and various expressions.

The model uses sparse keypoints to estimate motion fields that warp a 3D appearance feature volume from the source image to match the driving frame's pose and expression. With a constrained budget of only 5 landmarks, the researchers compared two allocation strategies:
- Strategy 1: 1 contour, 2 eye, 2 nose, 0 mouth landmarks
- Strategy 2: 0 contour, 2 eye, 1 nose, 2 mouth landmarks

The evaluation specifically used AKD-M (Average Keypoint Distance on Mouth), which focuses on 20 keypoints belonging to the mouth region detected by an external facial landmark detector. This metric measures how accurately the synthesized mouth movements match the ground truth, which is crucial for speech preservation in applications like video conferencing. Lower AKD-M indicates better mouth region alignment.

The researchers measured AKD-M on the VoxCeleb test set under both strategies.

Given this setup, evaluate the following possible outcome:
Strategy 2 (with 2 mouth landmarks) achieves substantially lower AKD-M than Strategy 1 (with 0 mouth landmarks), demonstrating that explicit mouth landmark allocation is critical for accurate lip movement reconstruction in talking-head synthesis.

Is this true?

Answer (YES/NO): YES